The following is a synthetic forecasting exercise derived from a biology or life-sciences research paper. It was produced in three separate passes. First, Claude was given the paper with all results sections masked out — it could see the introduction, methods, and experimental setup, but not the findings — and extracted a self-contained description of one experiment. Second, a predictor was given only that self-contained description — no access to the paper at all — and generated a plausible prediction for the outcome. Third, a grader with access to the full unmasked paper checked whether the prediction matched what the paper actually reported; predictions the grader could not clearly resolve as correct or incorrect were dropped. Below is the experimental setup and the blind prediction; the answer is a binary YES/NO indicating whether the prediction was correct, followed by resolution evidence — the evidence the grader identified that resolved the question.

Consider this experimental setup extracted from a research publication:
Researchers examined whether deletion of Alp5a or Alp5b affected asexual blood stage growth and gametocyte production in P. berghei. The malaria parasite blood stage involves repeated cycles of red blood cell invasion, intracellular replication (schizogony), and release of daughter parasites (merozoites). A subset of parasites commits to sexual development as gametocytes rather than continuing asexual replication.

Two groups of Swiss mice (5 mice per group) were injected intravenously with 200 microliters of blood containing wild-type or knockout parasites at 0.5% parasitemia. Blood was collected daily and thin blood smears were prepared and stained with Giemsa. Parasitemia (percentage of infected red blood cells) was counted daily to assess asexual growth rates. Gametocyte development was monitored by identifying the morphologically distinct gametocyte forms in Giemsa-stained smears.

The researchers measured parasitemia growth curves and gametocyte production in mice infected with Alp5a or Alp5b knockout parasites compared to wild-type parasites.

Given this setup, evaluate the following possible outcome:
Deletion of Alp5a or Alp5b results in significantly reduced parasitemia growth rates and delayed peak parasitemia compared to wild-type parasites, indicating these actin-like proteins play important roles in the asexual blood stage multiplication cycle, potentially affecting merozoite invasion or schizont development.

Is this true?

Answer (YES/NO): NO